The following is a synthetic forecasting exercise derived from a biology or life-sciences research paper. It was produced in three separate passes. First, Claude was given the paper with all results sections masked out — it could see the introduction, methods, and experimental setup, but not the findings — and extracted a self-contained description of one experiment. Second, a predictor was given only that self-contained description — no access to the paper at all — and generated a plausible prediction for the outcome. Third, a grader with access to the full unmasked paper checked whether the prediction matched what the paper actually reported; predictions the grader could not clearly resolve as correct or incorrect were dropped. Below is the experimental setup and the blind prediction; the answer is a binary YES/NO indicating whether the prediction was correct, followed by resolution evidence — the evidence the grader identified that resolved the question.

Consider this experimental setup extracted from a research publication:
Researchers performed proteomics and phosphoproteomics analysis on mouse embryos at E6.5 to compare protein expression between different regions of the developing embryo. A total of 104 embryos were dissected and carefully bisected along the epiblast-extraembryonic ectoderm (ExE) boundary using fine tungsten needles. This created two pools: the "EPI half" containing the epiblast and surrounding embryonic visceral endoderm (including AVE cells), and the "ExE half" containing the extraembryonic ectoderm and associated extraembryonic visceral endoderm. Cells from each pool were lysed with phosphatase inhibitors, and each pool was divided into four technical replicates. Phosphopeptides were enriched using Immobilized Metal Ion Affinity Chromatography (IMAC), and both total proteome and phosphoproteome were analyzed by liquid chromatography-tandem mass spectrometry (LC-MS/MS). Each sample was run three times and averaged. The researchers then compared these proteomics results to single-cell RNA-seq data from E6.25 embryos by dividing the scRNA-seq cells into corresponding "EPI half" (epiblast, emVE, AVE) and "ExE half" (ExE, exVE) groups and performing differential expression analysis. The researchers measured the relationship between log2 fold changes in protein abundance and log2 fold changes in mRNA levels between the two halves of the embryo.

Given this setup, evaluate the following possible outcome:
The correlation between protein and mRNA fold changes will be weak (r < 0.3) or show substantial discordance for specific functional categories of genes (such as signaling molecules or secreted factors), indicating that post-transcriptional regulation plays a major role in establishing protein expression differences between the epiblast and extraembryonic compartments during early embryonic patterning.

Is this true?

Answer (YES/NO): NO